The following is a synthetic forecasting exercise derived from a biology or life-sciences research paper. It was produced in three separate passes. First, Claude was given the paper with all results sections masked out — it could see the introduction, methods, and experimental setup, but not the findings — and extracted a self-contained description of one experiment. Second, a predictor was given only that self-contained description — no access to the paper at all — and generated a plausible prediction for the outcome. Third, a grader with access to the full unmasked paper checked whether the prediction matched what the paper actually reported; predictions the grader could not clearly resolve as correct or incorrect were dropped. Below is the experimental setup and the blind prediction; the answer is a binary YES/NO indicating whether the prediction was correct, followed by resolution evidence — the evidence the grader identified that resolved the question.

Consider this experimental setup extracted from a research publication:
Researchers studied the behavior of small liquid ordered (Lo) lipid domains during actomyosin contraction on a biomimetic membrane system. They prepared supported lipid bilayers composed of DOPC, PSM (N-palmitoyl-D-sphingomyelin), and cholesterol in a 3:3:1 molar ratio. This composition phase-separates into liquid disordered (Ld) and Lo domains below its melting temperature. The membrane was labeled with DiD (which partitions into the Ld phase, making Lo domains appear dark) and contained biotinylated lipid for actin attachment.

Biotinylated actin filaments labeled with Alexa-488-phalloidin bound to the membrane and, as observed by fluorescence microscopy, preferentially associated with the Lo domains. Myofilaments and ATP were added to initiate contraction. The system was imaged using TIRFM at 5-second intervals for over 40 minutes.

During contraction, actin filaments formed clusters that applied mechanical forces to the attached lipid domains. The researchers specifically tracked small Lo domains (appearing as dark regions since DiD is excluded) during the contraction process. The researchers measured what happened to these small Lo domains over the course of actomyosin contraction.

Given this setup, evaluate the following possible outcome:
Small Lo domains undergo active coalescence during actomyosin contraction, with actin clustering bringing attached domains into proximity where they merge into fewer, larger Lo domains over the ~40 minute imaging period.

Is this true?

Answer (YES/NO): YES